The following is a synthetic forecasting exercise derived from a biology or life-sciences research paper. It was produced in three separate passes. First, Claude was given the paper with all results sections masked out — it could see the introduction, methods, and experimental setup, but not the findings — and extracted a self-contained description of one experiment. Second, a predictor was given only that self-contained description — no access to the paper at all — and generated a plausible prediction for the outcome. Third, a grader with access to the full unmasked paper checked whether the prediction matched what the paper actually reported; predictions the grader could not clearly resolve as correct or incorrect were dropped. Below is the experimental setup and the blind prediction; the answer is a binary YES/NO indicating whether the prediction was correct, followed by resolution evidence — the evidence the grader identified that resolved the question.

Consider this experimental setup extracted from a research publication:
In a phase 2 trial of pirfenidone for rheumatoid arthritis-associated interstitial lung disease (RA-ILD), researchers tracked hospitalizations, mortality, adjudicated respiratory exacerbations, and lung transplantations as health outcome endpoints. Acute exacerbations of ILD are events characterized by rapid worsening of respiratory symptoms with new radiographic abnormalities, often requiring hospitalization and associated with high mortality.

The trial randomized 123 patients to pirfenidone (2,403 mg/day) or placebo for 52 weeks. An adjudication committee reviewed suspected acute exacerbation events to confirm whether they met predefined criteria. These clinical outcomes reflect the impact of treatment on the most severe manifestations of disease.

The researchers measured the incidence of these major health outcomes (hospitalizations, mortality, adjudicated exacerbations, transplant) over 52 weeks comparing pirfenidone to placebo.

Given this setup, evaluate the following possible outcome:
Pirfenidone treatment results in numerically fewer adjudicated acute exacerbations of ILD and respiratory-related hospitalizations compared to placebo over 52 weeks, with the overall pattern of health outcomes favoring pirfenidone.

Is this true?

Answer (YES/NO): NO